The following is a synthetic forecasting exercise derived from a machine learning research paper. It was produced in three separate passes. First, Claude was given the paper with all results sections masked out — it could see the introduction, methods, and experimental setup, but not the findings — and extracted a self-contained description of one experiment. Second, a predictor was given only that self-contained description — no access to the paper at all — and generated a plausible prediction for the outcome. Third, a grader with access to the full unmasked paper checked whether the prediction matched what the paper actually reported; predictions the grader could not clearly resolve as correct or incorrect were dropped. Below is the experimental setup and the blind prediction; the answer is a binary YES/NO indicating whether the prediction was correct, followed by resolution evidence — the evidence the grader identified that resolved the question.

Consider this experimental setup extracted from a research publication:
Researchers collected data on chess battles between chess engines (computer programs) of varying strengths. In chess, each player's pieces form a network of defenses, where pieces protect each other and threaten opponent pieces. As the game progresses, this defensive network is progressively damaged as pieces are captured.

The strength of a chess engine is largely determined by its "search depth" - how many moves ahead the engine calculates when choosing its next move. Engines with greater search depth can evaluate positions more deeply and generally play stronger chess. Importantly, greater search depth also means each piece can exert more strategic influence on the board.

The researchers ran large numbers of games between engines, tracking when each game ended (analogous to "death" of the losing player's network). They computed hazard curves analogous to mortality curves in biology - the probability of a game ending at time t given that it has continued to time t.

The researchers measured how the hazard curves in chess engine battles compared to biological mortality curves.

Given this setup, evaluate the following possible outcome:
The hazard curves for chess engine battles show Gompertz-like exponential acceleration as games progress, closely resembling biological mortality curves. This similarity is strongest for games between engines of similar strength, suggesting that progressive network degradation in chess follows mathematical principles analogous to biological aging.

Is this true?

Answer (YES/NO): NO